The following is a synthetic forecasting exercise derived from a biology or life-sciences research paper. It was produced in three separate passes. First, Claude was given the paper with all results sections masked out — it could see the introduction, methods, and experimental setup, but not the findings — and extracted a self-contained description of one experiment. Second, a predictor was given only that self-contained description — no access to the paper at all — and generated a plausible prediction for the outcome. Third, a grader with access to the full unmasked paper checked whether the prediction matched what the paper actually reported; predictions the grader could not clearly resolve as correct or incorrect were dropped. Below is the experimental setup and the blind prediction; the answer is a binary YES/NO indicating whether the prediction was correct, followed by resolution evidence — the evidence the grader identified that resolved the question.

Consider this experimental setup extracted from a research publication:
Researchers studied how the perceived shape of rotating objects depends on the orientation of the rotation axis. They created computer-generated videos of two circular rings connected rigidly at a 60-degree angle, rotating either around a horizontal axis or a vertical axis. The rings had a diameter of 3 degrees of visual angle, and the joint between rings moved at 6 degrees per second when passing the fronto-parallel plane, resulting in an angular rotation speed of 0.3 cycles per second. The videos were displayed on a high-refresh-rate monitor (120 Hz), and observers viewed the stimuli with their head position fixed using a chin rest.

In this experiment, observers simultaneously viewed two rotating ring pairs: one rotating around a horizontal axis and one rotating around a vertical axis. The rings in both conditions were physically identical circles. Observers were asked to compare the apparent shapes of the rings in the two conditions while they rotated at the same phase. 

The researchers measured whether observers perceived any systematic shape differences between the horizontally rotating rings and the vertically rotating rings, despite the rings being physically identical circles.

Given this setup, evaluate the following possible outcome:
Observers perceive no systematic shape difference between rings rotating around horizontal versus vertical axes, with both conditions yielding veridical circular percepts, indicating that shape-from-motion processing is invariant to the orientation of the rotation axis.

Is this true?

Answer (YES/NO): NO